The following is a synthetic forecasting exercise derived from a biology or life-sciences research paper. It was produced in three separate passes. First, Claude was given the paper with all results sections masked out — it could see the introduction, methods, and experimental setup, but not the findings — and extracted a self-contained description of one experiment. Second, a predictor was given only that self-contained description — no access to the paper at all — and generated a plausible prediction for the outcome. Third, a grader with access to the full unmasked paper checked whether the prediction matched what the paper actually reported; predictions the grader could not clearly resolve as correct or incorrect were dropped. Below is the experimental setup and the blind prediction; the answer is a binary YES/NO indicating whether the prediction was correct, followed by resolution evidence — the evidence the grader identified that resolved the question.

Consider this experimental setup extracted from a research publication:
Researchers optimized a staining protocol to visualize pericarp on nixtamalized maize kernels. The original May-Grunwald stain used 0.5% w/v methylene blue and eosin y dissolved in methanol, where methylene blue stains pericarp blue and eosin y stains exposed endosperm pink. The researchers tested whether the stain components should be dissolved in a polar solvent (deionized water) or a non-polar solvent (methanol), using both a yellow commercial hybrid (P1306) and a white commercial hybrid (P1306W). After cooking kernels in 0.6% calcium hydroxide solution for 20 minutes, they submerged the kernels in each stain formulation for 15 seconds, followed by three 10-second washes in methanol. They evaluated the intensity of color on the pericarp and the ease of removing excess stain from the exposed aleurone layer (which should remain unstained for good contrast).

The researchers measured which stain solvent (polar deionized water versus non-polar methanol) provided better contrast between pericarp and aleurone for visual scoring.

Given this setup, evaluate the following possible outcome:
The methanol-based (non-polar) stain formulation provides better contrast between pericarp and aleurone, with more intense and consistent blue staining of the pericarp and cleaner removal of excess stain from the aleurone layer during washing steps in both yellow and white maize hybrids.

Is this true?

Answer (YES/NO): NO